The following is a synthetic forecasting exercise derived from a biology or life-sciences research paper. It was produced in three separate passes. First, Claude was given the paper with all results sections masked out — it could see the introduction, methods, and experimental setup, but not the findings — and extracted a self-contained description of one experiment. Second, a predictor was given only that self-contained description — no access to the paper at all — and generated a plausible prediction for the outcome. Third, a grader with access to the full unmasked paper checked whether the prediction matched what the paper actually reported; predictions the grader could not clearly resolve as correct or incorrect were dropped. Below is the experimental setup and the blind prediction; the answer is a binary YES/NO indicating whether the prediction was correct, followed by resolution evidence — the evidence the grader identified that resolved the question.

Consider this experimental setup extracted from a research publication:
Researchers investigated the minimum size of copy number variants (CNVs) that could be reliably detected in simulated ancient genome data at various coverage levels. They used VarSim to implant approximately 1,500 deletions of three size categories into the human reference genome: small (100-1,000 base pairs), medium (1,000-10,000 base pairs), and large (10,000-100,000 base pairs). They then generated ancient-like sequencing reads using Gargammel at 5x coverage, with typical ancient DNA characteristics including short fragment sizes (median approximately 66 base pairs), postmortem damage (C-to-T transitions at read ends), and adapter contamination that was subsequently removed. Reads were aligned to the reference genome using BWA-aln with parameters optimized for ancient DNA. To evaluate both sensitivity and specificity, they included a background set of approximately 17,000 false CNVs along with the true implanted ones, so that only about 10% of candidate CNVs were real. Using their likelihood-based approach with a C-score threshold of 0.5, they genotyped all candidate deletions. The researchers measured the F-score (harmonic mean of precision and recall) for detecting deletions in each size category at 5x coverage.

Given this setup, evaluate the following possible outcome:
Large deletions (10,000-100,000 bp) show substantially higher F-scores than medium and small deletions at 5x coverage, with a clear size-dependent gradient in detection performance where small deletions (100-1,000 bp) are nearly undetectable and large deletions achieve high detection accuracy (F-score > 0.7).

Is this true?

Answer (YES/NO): NO